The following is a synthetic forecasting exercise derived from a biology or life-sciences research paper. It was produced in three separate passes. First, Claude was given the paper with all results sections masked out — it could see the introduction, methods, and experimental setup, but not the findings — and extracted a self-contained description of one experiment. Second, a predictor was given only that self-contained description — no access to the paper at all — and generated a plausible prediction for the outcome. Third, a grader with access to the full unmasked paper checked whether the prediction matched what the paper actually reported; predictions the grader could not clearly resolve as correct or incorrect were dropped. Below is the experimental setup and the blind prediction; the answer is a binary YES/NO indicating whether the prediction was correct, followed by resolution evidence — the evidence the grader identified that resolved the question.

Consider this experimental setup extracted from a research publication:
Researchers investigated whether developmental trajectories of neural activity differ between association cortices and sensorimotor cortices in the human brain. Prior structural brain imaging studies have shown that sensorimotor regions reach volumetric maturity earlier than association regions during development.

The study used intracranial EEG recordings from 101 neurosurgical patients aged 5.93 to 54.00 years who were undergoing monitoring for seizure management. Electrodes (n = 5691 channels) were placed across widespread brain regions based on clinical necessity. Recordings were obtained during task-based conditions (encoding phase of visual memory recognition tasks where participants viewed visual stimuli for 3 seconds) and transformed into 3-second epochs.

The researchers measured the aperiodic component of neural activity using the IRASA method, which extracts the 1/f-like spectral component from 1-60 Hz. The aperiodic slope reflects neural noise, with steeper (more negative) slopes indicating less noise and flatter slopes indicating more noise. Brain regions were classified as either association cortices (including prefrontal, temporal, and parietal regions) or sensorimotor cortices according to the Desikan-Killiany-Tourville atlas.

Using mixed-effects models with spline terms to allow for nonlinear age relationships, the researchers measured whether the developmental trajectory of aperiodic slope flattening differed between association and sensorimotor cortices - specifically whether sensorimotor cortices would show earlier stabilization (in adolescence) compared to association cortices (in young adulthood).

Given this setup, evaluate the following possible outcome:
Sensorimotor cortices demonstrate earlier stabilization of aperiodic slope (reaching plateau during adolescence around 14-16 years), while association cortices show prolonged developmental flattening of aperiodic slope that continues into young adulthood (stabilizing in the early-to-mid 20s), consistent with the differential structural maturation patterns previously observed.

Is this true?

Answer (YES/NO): NO